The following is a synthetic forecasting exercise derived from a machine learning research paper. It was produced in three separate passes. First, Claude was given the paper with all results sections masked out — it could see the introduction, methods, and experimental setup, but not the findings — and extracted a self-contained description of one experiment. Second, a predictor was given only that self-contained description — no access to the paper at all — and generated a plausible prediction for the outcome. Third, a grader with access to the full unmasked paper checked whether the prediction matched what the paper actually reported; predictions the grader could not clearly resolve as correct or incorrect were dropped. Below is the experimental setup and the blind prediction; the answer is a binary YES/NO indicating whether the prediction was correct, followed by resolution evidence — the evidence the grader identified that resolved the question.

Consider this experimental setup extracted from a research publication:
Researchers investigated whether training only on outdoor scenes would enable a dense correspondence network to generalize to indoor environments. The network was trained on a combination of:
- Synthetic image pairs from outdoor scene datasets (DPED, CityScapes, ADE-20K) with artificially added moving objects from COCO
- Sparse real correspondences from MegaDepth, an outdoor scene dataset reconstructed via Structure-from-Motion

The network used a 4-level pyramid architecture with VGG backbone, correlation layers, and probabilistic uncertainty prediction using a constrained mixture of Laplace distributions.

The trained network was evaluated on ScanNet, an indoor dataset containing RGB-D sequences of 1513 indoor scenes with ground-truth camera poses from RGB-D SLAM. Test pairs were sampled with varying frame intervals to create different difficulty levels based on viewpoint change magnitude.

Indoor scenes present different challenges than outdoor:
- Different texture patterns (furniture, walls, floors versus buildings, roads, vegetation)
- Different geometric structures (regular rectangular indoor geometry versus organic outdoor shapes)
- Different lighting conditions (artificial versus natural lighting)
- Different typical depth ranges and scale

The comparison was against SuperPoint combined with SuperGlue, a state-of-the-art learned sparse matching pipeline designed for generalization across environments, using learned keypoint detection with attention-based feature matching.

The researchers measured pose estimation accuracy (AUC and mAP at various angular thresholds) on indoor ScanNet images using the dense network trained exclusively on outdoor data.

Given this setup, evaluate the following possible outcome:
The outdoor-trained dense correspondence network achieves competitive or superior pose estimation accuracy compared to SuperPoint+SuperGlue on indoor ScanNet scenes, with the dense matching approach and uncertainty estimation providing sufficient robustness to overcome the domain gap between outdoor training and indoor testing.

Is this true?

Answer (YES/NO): YES